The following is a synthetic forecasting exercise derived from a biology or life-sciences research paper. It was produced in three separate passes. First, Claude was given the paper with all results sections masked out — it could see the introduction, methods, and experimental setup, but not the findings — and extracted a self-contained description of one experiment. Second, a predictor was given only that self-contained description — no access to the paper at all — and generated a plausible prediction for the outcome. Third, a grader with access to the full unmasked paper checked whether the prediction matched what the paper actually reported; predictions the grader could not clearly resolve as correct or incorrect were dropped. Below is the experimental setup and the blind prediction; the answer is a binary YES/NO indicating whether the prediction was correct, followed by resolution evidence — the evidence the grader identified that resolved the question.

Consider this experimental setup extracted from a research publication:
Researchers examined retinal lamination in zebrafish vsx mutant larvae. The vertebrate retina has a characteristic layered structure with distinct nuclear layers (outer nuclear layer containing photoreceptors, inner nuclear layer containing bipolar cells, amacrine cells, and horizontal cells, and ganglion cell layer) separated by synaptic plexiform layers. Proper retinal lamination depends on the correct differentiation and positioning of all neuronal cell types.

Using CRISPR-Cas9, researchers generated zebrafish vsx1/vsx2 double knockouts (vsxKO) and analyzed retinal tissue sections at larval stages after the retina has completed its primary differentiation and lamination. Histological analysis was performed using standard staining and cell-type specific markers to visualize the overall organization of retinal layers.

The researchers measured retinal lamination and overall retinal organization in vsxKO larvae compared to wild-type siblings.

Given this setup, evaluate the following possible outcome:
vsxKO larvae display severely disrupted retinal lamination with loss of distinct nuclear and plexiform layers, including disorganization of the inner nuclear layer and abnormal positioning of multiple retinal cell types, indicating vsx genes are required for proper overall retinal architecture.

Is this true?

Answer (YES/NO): NO